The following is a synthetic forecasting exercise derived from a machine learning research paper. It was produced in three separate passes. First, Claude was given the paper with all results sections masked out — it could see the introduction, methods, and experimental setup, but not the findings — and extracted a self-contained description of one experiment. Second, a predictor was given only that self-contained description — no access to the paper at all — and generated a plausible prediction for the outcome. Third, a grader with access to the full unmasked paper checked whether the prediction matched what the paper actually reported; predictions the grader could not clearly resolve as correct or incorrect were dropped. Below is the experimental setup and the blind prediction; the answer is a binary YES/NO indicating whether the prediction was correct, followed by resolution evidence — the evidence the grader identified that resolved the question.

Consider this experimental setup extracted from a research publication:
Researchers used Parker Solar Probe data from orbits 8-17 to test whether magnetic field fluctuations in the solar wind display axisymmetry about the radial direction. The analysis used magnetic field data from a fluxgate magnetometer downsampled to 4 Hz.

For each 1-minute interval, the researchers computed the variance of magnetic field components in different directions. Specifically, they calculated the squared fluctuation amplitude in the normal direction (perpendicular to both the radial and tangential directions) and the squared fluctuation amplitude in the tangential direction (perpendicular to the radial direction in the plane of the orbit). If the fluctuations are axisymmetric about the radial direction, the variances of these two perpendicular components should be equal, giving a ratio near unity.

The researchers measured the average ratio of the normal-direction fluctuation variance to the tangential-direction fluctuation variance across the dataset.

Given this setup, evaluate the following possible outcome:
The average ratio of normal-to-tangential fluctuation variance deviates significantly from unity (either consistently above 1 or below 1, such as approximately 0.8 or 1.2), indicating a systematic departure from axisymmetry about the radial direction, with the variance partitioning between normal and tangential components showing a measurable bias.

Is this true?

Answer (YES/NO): NO